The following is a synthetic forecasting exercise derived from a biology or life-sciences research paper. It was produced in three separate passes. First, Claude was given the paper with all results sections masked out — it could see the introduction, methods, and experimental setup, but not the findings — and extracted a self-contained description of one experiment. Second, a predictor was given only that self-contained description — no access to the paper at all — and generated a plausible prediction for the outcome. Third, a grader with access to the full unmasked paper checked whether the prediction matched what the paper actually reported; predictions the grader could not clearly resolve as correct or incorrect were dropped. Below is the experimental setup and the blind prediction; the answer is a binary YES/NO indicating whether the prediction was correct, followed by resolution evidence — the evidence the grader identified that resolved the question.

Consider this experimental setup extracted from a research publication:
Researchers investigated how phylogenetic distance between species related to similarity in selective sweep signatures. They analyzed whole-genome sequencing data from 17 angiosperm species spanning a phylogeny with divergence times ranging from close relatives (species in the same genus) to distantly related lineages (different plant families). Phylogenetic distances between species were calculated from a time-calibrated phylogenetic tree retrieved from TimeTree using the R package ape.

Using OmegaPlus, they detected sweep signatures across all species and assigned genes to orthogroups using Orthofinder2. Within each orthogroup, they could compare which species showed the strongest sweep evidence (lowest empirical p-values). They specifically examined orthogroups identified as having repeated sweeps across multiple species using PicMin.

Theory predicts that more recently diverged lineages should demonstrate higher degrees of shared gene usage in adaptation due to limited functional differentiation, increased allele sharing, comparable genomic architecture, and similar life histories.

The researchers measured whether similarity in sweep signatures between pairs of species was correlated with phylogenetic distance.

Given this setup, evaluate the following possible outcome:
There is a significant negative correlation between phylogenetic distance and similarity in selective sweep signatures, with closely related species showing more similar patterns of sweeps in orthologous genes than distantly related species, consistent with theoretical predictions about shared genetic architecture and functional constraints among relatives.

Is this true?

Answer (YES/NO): NO